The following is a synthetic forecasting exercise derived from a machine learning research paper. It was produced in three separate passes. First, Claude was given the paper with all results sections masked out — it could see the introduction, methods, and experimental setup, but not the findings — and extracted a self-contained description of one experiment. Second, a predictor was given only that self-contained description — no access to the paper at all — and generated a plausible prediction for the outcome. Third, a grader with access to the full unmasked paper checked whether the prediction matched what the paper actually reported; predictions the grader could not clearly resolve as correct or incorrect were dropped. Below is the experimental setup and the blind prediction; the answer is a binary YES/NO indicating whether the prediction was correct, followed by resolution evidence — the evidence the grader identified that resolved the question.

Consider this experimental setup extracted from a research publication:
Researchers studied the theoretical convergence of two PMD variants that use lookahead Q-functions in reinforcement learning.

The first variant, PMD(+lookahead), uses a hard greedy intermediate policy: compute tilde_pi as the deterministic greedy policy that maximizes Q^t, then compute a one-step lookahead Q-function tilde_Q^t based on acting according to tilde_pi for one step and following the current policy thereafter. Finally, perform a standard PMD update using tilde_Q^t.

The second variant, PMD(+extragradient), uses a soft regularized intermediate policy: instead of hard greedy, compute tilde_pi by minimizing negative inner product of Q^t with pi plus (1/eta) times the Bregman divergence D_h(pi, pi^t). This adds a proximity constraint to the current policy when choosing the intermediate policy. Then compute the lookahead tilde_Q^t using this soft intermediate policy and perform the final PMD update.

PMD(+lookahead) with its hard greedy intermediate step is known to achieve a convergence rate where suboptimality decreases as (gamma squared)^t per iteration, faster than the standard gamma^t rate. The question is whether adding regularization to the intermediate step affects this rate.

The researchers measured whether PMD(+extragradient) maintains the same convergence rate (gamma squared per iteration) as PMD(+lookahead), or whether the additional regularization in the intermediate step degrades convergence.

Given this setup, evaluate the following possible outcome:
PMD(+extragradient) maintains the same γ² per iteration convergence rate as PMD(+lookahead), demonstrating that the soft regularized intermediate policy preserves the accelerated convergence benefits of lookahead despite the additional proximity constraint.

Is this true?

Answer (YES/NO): YES